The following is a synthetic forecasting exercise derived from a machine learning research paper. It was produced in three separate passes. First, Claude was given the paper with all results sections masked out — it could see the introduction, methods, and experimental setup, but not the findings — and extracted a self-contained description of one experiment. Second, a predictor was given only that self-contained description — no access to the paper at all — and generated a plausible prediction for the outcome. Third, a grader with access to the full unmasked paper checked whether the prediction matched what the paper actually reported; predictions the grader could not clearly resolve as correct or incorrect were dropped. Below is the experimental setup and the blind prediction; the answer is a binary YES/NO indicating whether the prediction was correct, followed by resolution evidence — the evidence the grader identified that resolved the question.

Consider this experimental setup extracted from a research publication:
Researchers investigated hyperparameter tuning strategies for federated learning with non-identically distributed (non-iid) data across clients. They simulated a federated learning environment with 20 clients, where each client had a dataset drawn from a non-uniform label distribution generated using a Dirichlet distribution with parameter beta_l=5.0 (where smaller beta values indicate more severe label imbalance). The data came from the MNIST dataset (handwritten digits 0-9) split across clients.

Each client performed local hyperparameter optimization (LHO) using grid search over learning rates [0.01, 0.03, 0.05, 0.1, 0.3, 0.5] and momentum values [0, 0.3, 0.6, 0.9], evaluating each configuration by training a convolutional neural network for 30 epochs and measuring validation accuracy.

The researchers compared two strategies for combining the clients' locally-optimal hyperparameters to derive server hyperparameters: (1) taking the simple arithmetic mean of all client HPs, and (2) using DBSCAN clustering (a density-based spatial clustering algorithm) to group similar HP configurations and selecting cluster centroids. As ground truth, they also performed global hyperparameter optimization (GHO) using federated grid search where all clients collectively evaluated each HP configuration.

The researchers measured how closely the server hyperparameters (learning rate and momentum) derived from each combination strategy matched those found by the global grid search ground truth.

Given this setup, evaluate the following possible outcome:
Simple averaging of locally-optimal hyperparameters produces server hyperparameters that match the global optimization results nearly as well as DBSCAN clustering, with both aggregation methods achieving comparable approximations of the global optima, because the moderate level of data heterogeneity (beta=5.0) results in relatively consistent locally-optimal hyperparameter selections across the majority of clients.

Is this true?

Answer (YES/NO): NO